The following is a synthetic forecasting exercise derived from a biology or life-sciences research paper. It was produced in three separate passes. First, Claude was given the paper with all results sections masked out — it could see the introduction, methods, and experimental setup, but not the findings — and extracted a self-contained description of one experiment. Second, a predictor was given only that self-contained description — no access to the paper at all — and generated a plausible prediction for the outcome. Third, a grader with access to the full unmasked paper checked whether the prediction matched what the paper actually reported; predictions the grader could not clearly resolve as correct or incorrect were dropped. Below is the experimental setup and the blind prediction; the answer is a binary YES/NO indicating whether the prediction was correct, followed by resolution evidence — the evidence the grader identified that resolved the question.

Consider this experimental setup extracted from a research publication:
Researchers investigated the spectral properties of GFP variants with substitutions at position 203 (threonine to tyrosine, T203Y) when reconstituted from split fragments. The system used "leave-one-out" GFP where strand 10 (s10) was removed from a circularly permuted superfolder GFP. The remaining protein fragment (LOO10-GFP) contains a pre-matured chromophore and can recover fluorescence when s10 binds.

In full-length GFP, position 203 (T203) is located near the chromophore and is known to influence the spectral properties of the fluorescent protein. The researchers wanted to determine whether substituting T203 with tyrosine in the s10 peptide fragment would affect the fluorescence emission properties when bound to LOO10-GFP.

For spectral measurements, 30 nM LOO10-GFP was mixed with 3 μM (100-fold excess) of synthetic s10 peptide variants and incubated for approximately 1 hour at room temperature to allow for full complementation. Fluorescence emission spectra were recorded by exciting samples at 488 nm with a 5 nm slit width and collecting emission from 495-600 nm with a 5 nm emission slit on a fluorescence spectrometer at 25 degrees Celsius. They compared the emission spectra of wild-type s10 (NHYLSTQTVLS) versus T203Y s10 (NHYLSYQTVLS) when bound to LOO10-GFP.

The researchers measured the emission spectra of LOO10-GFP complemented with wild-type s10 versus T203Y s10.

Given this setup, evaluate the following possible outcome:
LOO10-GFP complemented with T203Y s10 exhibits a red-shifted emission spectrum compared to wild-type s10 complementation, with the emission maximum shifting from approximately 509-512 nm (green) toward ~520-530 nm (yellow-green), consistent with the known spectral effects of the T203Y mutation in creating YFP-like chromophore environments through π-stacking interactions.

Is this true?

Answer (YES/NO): NO